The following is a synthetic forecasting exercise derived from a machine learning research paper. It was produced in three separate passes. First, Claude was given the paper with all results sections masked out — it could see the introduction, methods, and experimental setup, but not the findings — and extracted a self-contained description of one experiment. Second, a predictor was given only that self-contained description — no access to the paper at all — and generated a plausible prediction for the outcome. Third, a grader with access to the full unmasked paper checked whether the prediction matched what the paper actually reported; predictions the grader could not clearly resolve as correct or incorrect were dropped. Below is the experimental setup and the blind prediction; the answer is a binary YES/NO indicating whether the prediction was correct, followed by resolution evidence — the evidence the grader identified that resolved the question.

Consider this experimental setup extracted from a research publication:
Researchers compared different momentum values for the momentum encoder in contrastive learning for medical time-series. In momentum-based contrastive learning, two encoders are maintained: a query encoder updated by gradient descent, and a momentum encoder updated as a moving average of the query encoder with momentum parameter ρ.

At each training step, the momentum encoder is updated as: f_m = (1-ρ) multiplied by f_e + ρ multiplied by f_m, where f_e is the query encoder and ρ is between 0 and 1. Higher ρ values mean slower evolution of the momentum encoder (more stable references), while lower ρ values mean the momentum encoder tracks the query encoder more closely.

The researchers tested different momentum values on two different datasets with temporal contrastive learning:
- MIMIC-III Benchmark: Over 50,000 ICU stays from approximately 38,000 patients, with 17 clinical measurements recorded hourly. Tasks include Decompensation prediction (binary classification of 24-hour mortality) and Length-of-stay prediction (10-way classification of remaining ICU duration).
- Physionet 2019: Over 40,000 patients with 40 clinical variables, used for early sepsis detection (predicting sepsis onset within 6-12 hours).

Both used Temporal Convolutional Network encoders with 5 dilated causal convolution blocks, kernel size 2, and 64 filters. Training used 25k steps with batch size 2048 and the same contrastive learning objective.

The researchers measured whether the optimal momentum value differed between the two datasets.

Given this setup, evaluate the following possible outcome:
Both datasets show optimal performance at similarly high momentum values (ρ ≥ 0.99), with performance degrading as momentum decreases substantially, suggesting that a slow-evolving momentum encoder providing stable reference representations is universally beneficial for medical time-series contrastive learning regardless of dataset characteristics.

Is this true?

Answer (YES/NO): NO